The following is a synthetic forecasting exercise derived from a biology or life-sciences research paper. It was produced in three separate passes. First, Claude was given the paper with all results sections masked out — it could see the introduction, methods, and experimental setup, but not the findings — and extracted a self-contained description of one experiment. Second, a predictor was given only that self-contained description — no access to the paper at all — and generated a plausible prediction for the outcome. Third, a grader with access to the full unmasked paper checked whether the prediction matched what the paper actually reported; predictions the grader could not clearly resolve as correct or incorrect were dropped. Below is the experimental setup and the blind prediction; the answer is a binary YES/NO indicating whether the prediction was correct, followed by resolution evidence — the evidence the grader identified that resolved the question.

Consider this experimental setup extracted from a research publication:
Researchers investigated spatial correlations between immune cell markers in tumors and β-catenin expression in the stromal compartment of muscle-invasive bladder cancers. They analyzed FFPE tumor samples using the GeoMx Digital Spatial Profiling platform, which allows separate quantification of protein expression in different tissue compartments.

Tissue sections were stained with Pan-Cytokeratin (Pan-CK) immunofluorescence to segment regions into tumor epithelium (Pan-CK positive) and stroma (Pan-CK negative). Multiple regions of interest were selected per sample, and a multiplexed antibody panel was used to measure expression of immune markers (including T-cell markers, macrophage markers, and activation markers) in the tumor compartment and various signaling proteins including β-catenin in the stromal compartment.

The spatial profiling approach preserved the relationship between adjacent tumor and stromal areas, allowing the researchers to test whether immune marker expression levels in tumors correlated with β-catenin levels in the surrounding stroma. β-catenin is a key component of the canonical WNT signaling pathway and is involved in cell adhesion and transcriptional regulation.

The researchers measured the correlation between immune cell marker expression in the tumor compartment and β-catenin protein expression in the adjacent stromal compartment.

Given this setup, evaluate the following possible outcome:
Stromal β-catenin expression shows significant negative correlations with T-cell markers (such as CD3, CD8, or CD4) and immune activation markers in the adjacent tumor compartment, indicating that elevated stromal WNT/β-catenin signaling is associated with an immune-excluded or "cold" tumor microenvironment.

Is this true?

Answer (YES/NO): YES